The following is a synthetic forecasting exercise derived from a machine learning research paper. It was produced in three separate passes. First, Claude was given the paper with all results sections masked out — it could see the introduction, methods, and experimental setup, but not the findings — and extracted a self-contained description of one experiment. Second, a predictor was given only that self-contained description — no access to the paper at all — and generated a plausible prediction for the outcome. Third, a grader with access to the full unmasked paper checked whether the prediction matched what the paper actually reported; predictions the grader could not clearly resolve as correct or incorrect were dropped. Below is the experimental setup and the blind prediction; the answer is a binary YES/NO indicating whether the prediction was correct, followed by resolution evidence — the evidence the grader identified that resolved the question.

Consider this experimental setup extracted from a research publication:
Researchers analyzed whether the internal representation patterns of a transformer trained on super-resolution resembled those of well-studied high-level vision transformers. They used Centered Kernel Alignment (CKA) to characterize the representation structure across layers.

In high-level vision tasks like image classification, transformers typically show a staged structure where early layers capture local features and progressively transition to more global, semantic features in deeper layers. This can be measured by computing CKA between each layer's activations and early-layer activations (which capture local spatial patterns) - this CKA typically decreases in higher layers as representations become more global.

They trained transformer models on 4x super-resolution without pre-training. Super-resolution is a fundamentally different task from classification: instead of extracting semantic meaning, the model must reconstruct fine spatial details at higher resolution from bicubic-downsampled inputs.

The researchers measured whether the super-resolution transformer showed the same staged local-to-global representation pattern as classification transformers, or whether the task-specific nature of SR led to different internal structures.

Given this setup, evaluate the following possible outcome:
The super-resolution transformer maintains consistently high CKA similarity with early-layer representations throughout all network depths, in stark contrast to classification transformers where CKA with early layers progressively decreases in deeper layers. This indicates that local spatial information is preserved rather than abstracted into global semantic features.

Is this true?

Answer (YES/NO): NO